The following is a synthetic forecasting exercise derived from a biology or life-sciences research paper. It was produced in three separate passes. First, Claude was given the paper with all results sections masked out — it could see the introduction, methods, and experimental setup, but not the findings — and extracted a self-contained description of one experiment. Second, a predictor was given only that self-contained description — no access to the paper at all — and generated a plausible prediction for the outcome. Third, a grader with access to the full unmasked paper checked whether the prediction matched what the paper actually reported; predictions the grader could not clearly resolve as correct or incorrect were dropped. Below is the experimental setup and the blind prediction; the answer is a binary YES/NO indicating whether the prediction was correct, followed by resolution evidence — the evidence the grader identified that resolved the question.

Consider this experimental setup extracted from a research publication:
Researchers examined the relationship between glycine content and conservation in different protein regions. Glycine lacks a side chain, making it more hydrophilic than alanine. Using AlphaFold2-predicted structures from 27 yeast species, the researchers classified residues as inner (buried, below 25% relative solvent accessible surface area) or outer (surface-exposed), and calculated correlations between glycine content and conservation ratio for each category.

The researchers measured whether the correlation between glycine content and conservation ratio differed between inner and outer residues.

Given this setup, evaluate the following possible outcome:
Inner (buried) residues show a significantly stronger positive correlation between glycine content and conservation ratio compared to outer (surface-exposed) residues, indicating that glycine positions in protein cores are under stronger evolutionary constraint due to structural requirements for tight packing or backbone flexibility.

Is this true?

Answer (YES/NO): NO